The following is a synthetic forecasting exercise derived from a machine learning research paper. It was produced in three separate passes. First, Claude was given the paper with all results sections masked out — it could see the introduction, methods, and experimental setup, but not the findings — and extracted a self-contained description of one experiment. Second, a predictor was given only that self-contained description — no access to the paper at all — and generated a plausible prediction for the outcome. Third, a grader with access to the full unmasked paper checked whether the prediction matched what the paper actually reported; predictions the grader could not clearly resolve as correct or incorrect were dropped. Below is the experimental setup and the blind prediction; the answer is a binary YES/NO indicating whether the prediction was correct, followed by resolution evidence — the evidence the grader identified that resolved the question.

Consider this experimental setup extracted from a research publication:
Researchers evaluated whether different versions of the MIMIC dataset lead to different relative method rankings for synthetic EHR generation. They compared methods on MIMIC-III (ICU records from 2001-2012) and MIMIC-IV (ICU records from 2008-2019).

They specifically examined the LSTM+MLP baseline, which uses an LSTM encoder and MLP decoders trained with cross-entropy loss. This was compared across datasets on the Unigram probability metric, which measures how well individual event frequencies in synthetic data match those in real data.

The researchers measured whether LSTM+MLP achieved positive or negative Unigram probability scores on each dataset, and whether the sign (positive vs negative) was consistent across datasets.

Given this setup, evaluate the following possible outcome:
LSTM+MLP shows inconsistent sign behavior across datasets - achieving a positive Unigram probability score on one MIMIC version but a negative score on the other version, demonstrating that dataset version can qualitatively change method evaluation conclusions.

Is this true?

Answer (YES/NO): YES